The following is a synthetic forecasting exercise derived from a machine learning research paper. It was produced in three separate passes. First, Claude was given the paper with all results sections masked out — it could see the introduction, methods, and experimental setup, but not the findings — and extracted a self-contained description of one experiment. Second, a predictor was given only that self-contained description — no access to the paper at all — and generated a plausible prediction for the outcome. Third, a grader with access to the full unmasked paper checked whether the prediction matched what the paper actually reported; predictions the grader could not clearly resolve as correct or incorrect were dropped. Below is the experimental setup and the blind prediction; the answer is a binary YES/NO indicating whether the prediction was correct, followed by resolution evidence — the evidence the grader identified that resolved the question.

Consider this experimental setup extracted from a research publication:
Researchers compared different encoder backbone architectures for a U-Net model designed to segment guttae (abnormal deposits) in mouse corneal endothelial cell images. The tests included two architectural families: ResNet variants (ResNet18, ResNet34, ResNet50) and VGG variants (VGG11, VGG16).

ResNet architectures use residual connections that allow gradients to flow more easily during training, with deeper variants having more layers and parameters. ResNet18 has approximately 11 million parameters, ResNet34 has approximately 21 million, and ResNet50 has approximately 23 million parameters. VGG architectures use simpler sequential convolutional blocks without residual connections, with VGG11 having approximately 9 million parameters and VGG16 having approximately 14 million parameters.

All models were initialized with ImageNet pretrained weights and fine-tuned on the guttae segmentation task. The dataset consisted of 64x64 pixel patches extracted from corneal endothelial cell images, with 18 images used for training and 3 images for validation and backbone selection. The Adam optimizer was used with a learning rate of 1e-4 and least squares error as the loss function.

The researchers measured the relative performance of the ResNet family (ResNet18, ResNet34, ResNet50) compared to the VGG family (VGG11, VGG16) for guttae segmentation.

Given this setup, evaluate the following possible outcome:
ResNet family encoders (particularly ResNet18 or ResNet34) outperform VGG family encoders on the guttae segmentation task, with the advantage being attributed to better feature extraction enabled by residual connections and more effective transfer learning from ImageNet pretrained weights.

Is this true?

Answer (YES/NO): NO